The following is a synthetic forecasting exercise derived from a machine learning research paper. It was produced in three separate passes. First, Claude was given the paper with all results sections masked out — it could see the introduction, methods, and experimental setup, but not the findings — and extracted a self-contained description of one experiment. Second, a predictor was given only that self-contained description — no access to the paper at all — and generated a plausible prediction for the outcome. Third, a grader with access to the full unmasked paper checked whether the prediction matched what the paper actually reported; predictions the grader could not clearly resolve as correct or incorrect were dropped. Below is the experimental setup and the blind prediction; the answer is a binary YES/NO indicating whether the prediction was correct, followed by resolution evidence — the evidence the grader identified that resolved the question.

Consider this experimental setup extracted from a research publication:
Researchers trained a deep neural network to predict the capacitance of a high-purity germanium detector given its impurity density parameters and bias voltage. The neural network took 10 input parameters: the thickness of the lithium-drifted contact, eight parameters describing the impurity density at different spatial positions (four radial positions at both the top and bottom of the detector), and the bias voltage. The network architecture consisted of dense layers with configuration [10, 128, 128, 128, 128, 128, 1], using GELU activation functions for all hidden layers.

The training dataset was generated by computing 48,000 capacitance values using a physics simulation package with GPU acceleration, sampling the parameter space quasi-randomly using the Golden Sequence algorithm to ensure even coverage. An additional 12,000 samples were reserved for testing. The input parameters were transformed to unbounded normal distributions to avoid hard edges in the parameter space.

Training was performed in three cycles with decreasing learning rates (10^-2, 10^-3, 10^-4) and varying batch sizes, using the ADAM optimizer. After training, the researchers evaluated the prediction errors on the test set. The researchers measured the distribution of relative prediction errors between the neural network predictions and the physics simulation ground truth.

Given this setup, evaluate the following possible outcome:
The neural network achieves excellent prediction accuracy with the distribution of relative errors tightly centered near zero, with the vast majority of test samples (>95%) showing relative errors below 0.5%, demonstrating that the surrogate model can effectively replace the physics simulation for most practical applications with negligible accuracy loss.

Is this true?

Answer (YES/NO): NO